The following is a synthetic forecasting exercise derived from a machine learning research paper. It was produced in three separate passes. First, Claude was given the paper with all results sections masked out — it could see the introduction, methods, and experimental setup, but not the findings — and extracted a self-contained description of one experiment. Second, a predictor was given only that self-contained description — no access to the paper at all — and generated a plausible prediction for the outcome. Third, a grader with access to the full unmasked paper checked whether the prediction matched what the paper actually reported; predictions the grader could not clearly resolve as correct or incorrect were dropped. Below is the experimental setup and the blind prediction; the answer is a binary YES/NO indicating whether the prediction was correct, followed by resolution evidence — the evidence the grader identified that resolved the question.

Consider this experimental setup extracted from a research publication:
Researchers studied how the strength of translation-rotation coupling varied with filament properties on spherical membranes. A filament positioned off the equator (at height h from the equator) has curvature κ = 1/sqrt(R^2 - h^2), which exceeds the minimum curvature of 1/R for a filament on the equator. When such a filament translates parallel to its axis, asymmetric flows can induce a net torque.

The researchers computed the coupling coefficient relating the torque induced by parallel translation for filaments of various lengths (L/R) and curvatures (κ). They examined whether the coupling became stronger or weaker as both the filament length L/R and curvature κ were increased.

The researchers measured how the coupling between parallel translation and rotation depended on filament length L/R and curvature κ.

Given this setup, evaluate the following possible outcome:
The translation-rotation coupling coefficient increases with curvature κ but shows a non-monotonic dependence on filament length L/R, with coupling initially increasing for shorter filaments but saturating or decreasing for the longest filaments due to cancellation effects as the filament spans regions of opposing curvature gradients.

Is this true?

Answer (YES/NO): NO